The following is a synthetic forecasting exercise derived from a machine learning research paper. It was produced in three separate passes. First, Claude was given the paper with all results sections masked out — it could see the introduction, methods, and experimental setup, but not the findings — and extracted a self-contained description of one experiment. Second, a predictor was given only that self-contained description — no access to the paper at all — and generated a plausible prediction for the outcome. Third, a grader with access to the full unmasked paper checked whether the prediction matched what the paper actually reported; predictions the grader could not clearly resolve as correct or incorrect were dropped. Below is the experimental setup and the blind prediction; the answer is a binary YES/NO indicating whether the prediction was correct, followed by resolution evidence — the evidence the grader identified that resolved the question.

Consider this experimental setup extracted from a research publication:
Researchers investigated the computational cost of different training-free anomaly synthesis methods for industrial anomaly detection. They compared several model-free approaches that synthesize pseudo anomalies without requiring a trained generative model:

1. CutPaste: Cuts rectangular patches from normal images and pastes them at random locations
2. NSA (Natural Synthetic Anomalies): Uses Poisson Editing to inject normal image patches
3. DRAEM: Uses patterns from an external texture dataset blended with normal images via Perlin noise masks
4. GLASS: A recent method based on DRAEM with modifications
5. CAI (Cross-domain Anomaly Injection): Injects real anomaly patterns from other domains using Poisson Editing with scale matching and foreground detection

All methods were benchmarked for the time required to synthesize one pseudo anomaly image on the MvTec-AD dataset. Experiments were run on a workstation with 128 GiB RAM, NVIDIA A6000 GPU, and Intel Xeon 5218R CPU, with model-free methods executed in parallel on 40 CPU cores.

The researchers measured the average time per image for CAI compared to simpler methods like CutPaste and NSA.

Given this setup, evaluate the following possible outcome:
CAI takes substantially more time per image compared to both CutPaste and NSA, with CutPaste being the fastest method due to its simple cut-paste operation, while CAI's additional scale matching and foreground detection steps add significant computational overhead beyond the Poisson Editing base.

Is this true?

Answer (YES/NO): NO